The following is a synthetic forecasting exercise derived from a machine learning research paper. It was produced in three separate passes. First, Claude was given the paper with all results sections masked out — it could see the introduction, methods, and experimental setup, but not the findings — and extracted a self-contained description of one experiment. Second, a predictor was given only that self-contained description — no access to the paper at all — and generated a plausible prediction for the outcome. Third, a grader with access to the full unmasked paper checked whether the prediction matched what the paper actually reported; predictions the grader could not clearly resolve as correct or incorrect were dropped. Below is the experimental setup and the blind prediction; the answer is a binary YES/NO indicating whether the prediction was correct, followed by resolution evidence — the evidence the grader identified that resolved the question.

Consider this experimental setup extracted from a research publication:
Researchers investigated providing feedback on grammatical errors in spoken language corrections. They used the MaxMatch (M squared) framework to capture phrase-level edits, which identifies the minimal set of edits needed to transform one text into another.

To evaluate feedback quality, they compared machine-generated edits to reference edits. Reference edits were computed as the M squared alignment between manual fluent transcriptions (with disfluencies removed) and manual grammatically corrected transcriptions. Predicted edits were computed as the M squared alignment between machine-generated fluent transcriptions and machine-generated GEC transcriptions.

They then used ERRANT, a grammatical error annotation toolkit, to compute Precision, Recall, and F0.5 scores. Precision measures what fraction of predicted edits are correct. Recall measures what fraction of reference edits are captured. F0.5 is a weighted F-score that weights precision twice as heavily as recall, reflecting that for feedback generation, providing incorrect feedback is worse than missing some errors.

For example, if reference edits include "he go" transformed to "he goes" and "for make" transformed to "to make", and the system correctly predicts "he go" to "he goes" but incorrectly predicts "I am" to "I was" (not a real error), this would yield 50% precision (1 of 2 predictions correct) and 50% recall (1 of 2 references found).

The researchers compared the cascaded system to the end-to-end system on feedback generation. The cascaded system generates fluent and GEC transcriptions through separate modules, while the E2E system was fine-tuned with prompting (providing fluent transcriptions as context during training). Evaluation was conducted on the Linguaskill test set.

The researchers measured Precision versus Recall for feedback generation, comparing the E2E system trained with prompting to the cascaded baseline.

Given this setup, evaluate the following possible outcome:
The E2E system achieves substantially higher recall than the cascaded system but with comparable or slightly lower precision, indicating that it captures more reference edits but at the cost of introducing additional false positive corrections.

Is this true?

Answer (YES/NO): YES